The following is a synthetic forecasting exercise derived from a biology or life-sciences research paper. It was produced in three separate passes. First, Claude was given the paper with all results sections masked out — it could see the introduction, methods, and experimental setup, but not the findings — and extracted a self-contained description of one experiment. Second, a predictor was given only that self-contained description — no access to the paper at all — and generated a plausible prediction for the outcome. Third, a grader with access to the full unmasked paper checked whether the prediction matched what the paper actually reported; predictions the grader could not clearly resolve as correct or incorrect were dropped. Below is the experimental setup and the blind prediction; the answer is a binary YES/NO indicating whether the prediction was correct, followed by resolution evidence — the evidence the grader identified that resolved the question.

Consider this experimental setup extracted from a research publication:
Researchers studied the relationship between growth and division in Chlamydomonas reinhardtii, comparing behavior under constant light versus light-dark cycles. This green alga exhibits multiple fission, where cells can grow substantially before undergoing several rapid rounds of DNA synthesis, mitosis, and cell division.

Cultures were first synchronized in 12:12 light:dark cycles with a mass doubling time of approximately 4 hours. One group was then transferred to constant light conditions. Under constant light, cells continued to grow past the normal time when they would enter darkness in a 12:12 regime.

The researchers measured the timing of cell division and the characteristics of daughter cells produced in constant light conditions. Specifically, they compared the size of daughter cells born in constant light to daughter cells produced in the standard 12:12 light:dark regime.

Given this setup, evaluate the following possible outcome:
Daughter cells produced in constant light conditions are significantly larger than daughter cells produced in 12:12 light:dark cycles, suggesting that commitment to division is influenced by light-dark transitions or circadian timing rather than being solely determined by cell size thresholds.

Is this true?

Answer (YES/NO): NO